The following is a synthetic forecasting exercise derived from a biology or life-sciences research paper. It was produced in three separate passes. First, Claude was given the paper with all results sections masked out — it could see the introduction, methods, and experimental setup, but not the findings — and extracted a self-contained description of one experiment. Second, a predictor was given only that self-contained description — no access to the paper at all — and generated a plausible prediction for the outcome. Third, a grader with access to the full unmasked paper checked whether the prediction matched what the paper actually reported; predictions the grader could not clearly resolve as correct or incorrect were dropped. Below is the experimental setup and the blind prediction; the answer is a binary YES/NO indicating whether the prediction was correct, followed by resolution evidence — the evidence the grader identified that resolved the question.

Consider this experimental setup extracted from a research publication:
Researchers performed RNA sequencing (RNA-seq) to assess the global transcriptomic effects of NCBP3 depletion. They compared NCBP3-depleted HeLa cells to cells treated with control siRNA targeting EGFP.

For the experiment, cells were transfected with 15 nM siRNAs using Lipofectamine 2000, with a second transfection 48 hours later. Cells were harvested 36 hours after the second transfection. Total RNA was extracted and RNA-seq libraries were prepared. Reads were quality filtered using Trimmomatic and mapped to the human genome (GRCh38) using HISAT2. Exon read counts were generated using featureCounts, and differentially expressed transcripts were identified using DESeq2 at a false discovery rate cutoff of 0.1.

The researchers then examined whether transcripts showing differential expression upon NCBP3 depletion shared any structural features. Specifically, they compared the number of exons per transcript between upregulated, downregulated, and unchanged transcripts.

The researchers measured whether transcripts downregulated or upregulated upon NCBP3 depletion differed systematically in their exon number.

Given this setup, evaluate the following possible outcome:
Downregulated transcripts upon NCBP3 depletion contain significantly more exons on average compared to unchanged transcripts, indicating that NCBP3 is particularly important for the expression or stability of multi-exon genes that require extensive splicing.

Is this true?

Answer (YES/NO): NO